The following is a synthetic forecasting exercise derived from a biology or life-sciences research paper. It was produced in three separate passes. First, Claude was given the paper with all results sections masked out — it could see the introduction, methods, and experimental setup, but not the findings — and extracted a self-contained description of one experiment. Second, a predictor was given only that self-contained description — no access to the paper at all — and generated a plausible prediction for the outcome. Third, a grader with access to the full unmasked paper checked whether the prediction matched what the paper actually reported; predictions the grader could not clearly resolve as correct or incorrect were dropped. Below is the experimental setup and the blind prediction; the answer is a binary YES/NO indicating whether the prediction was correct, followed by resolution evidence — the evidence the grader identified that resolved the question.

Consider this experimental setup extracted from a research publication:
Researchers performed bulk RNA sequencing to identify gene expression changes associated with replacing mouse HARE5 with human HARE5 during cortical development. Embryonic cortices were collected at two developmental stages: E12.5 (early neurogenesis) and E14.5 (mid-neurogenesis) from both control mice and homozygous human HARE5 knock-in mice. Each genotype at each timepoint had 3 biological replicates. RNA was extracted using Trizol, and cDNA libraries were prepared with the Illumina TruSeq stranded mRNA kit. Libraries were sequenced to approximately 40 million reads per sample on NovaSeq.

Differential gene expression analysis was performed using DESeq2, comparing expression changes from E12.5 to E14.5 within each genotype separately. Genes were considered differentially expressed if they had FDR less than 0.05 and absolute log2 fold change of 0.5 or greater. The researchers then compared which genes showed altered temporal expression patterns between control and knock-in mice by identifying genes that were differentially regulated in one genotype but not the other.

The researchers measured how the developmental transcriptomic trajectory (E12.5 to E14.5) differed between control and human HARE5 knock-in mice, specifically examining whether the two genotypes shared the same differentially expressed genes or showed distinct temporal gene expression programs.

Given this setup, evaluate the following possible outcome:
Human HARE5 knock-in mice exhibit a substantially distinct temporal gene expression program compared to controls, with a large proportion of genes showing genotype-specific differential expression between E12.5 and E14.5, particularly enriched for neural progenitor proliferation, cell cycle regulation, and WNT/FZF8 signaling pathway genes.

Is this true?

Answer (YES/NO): NO